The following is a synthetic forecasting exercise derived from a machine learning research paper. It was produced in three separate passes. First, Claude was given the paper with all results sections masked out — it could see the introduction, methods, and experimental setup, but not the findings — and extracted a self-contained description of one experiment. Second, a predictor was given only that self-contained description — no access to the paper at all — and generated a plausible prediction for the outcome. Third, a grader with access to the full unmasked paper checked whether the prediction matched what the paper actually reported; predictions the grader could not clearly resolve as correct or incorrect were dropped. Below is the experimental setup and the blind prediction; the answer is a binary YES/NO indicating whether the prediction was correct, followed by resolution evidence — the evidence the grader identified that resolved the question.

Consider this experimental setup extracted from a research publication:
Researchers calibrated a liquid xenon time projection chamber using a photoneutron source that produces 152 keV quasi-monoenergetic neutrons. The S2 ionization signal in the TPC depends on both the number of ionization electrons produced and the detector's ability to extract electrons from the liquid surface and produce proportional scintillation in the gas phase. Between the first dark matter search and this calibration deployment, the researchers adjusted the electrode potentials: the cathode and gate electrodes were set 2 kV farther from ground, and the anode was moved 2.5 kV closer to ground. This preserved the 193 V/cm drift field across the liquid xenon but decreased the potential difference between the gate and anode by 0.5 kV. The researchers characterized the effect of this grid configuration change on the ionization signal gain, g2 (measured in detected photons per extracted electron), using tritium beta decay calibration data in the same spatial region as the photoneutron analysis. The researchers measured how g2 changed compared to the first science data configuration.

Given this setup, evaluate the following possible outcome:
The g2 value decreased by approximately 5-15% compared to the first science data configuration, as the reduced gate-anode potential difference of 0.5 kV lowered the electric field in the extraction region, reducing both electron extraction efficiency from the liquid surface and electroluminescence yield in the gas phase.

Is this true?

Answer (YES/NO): NO